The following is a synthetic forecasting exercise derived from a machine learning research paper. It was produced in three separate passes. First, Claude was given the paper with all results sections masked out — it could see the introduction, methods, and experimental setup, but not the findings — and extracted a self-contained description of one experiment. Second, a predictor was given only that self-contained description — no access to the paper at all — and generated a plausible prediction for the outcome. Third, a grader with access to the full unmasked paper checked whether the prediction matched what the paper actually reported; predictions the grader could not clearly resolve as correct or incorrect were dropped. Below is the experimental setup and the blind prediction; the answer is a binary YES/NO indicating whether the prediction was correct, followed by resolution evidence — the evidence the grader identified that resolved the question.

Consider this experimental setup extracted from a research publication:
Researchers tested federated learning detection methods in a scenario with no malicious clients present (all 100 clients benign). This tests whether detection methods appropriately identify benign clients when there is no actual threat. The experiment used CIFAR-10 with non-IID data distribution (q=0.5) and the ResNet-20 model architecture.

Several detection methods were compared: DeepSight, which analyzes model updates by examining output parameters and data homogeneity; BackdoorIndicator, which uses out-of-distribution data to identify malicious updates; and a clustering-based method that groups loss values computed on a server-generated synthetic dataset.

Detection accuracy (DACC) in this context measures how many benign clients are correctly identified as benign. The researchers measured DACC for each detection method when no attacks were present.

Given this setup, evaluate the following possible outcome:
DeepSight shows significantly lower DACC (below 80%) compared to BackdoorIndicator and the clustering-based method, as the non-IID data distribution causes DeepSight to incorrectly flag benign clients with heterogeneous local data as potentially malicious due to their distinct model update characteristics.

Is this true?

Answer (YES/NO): NO